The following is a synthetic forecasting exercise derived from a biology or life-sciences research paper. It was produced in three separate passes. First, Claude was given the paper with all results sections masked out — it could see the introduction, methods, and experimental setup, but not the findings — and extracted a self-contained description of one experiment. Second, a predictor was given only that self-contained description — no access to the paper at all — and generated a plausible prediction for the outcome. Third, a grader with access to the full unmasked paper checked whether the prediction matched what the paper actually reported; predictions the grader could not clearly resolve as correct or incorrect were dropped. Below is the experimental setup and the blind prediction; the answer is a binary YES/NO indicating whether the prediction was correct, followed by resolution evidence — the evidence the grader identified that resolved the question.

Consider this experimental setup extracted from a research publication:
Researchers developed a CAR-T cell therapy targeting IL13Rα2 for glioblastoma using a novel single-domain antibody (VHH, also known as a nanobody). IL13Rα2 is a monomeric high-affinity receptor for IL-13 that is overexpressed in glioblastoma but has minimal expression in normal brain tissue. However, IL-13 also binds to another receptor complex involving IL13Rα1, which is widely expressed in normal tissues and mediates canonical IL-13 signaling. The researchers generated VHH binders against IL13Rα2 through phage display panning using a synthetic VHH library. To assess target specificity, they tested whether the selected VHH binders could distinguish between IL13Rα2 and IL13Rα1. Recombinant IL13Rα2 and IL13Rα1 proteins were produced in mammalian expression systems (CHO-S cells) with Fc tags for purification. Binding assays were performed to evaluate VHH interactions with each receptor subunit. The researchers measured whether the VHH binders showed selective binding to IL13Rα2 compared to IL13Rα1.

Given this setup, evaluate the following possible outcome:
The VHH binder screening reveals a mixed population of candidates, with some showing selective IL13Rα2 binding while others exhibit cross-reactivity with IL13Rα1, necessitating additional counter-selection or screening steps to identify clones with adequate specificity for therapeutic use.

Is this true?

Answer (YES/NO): NO